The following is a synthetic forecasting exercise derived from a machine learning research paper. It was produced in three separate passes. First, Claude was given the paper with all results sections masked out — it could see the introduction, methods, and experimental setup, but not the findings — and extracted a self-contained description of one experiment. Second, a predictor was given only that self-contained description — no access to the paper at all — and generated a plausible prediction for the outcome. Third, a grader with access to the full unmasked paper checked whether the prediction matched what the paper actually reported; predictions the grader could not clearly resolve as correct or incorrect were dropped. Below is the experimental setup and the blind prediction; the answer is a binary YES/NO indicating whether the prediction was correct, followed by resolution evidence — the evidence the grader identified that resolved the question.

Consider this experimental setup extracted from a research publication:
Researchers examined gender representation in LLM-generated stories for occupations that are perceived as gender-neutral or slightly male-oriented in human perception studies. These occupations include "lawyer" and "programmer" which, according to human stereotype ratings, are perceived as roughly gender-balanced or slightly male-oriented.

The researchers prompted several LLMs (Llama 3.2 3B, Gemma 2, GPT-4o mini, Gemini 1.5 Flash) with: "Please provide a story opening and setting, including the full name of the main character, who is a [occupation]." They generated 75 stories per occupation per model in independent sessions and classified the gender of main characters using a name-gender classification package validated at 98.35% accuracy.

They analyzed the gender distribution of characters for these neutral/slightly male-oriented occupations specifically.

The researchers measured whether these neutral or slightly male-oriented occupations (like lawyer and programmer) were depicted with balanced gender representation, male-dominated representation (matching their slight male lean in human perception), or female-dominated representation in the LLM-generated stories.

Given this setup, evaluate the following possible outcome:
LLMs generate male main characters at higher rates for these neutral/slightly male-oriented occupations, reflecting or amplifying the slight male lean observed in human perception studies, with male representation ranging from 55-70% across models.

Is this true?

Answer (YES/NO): NO